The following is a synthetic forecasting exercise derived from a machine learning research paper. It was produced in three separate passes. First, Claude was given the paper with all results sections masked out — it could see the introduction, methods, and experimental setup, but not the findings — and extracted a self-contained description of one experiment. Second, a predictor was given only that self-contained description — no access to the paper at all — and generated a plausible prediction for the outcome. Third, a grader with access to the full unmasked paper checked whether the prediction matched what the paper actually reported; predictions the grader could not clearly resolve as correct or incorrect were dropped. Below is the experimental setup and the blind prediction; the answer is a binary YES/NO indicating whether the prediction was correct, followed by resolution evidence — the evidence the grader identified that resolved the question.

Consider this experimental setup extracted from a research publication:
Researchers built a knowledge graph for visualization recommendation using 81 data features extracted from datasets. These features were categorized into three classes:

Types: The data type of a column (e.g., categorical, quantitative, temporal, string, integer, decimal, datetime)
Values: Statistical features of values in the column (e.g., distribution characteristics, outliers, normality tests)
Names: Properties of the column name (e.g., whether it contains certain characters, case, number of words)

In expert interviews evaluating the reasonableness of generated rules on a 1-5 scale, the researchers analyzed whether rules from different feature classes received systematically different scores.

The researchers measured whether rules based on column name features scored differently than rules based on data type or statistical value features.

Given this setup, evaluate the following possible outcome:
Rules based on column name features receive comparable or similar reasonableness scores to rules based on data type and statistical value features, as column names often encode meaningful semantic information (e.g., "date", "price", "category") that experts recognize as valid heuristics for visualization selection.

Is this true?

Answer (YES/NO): NO